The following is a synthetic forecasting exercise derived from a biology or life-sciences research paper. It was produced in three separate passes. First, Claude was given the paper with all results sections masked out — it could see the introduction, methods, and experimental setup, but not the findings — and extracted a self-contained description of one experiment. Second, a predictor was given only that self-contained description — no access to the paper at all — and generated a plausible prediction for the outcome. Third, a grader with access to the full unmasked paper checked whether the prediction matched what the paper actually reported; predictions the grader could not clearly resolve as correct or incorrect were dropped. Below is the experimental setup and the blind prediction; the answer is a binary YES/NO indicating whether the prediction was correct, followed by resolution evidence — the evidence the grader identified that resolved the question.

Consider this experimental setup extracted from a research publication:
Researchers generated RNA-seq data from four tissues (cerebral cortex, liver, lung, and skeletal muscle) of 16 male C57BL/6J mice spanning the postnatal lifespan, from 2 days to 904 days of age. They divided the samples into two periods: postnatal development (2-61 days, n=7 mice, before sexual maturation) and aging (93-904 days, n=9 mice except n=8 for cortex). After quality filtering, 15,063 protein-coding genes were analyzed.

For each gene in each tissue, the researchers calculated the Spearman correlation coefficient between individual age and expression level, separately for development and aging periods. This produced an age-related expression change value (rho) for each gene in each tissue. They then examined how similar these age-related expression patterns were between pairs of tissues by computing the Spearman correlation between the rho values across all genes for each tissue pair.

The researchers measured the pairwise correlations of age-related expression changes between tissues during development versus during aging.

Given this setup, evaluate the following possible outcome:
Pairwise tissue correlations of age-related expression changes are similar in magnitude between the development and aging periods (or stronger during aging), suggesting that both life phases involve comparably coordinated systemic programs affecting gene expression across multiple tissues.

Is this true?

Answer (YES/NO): YES